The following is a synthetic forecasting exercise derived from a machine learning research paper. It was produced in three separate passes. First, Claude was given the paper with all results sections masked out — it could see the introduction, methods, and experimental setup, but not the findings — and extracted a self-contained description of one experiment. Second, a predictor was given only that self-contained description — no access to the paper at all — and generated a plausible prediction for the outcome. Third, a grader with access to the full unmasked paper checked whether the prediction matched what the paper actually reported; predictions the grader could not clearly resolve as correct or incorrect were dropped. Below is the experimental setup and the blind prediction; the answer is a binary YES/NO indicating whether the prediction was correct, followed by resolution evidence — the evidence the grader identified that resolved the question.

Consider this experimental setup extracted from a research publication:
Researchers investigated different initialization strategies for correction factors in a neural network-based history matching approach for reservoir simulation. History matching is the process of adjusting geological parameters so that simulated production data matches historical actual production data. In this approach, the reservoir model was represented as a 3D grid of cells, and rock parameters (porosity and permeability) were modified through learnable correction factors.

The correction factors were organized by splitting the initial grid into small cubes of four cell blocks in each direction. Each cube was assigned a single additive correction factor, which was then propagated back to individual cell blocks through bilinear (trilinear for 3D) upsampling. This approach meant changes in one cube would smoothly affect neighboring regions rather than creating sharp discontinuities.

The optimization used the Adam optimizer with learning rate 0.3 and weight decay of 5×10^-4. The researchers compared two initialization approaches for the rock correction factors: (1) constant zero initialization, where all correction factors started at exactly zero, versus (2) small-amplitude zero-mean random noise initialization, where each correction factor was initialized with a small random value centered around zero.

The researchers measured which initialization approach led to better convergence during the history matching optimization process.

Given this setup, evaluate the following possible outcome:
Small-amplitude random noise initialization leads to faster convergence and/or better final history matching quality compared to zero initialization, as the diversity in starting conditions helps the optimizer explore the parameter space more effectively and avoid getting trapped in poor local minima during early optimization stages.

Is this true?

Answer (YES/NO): YES